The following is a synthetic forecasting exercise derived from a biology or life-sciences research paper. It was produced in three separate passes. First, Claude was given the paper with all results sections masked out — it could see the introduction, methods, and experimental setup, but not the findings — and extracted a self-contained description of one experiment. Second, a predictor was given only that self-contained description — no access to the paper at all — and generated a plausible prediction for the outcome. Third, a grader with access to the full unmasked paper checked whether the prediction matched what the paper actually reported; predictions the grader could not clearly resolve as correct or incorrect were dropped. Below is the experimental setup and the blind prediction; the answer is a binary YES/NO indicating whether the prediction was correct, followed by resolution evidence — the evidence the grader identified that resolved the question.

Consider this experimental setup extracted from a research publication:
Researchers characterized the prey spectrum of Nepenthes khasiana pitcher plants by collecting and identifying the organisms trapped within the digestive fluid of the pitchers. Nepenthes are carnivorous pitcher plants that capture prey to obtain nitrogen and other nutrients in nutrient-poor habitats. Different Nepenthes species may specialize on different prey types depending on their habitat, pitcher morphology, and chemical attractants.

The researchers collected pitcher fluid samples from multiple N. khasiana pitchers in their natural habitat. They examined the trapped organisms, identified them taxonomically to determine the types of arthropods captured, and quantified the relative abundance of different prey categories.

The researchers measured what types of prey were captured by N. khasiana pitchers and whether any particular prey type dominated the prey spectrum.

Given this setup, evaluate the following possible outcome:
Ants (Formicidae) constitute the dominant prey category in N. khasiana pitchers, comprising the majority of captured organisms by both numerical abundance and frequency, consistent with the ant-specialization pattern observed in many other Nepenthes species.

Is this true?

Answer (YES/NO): YES